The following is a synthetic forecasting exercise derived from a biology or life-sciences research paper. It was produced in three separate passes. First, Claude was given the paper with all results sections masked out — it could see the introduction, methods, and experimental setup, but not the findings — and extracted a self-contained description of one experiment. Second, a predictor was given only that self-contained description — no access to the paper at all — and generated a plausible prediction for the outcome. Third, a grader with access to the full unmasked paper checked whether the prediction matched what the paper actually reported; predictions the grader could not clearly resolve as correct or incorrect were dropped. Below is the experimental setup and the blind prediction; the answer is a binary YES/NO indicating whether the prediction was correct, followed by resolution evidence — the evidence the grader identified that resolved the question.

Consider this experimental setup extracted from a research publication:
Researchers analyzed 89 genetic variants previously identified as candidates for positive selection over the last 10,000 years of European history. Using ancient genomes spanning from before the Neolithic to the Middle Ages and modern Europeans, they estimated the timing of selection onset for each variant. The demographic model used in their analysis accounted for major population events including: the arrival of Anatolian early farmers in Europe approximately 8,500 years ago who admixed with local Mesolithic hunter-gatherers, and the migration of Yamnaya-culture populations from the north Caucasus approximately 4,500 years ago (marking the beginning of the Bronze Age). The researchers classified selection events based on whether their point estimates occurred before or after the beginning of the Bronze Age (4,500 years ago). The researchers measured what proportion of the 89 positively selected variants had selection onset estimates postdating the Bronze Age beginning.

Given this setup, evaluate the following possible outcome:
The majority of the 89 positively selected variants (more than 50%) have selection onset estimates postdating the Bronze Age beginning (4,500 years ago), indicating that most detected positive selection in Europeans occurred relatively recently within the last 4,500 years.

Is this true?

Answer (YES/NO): YES